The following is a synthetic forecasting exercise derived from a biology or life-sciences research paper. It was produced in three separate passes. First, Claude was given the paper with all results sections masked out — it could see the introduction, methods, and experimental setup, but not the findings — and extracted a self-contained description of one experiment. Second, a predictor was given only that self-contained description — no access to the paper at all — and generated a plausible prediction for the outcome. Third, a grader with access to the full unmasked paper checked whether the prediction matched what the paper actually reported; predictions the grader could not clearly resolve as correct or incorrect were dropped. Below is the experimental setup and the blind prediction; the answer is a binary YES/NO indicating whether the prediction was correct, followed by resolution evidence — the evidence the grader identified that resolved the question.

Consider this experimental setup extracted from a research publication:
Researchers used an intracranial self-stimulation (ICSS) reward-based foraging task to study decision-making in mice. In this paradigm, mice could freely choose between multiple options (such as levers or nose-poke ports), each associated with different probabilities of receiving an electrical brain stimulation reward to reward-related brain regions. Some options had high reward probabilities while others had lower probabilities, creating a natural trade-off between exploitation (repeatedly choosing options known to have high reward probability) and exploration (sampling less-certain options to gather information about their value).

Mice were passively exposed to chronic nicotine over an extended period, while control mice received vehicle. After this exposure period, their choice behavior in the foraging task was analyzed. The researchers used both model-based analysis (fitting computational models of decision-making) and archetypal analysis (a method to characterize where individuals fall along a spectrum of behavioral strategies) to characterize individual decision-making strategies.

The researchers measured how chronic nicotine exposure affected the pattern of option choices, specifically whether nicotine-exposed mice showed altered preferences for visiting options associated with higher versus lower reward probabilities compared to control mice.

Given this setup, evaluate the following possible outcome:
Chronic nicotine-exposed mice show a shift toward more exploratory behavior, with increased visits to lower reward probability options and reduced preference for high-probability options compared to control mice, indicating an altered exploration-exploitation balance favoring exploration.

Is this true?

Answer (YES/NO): NO